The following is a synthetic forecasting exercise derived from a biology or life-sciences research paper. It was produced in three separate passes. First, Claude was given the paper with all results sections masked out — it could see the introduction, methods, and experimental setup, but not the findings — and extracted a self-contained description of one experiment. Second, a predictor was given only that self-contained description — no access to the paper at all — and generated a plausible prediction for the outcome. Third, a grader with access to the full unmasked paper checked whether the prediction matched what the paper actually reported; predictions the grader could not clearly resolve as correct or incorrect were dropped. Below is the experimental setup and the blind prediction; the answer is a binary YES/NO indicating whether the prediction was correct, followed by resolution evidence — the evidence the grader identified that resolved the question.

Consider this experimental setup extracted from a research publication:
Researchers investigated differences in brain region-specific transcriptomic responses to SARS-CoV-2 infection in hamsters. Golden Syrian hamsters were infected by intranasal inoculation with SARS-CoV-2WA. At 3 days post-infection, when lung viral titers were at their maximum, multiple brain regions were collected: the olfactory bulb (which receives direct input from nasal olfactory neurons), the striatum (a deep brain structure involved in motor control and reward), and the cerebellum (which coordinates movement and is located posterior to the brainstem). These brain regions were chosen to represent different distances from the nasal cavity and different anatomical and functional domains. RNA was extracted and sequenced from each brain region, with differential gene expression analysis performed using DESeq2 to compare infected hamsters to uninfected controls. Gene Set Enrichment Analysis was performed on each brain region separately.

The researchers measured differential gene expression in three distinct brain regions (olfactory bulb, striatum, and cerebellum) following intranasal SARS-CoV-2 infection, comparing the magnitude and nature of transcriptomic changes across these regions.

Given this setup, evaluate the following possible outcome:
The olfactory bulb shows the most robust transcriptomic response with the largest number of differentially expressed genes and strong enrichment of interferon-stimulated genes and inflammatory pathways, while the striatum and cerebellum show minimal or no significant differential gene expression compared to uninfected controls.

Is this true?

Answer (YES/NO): NO